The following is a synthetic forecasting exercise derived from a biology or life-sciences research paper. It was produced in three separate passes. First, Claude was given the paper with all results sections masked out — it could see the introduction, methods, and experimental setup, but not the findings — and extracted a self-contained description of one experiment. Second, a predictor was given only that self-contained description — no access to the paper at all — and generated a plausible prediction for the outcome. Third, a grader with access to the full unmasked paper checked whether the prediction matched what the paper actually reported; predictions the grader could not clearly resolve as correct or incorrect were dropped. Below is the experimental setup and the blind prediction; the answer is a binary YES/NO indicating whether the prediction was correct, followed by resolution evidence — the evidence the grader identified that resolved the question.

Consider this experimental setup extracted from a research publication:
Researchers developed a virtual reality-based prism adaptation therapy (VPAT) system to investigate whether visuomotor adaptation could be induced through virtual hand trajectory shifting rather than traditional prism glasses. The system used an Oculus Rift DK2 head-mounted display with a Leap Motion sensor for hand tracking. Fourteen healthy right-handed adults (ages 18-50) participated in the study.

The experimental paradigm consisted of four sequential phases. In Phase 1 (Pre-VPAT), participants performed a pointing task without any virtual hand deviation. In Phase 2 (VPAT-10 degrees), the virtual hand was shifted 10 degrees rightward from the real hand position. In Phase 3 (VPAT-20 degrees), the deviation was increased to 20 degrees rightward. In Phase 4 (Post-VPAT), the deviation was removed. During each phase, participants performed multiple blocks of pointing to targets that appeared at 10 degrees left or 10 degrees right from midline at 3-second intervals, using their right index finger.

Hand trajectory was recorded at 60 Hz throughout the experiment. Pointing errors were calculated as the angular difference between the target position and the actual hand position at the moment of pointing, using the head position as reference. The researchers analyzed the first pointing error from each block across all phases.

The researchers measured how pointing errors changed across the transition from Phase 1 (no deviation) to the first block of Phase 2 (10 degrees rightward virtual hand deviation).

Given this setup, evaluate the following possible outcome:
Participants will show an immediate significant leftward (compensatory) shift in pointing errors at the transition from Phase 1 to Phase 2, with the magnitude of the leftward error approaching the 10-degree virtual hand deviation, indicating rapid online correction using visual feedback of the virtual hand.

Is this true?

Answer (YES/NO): NO